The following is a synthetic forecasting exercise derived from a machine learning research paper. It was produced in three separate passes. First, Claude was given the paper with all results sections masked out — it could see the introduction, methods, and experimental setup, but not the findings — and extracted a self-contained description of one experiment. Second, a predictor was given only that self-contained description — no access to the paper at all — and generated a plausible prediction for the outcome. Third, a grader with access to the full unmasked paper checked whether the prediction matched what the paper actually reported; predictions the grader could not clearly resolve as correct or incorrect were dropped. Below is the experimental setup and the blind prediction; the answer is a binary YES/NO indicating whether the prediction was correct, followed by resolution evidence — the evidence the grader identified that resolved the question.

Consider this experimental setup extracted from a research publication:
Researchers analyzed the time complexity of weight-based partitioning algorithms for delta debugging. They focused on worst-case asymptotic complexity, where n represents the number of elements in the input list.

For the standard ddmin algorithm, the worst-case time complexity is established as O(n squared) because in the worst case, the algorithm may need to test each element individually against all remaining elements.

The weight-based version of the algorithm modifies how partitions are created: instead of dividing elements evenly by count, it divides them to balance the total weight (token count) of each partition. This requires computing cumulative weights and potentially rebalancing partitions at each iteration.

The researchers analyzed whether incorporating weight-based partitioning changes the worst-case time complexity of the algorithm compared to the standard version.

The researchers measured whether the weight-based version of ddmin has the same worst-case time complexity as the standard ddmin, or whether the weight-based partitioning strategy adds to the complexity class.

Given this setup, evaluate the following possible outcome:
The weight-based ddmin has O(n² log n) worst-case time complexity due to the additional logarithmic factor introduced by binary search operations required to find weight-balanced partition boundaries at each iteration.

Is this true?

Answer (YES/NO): NO